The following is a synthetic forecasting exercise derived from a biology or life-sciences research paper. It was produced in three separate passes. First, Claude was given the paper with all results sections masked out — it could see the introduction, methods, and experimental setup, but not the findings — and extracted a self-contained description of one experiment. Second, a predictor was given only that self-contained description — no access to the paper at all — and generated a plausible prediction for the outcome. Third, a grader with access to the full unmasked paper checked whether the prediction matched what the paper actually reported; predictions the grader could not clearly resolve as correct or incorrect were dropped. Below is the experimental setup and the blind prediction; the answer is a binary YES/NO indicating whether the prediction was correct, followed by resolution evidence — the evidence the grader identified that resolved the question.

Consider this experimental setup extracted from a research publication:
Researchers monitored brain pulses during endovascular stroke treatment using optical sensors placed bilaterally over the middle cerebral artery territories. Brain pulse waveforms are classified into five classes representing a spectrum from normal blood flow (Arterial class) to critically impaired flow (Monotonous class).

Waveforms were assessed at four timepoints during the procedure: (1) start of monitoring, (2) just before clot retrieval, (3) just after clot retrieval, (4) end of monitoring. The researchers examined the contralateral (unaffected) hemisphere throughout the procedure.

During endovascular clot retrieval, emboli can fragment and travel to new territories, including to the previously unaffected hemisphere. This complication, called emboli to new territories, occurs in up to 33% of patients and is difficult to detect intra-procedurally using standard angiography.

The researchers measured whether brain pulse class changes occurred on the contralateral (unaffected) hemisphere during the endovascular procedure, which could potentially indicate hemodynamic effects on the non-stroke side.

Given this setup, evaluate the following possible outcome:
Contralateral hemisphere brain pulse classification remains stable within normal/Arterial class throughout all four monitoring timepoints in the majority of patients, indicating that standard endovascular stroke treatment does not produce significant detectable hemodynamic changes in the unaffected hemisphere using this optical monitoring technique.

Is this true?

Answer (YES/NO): NO